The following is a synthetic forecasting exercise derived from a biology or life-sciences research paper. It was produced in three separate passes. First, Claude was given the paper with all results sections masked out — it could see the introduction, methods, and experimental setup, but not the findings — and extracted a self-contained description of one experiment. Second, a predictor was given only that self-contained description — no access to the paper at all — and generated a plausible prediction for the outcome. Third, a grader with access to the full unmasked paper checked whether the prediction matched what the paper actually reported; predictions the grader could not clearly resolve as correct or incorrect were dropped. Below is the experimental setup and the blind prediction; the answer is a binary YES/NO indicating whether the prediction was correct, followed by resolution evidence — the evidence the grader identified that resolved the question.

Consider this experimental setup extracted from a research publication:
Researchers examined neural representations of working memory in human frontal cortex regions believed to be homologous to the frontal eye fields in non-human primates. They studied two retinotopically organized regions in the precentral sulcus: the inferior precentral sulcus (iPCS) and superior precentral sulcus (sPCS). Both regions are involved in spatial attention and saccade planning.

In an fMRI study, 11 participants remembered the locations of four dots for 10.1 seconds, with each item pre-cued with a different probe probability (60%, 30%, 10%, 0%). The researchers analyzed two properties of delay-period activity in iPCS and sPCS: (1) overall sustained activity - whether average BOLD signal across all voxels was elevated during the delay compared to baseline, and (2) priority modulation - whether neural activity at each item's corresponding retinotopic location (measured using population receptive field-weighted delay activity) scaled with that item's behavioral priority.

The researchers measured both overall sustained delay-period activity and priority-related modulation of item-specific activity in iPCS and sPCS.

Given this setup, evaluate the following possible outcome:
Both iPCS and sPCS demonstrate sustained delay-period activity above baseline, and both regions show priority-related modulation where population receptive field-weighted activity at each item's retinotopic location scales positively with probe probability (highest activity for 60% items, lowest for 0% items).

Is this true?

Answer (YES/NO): NO